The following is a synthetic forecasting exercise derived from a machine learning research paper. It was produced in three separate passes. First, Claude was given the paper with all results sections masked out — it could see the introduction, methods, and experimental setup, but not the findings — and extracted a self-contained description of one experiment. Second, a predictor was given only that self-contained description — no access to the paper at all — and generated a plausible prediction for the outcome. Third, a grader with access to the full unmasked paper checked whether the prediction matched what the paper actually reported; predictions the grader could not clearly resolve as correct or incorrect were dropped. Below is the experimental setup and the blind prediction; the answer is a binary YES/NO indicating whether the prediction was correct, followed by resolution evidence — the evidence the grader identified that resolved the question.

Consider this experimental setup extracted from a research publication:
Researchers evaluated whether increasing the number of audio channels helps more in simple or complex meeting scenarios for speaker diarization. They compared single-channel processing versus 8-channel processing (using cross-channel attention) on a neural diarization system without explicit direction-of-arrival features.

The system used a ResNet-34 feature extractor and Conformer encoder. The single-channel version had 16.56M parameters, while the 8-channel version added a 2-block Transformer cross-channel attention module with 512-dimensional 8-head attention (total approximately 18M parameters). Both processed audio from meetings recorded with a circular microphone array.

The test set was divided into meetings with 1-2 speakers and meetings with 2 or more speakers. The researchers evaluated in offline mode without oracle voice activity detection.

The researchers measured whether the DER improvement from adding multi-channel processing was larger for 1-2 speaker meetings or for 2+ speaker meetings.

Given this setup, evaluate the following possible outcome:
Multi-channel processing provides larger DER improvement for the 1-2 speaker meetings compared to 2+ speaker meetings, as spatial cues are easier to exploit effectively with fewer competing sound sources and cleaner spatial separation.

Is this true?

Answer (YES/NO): NO